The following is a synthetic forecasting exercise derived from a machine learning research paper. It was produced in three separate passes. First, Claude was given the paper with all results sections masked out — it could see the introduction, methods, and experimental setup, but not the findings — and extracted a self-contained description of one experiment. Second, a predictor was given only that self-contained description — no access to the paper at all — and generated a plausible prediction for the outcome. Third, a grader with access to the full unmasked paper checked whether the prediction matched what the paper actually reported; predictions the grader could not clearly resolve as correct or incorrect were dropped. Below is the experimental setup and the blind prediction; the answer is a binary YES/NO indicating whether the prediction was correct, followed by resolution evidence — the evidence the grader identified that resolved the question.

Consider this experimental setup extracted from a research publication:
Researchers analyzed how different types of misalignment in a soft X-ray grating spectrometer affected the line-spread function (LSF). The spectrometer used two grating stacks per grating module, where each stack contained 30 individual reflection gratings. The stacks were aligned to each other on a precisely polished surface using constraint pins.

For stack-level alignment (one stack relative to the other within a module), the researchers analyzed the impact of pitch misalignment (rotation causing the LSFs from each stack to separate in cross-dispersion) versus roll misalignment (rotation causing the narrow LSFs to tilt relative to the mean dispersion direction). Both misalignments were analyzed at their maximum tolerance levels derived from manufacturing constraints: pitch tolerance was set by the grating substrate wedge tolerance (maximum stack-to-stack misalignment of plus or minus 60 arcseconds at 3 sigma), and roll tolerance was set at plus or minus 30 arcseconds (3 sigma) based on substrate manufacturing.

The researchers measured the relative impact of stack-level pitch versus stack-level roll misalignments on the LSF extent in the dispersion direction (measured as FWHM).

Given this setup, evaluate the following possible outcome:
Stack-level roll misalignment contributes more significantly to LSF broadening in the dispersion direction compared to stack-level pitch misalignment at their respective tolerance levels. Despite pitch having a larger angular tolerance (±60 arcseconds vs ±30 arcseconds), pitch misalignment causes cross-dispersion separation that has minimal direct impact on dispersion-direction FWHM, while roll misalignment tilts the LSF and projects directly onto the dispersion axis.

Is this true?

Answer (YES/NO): YES